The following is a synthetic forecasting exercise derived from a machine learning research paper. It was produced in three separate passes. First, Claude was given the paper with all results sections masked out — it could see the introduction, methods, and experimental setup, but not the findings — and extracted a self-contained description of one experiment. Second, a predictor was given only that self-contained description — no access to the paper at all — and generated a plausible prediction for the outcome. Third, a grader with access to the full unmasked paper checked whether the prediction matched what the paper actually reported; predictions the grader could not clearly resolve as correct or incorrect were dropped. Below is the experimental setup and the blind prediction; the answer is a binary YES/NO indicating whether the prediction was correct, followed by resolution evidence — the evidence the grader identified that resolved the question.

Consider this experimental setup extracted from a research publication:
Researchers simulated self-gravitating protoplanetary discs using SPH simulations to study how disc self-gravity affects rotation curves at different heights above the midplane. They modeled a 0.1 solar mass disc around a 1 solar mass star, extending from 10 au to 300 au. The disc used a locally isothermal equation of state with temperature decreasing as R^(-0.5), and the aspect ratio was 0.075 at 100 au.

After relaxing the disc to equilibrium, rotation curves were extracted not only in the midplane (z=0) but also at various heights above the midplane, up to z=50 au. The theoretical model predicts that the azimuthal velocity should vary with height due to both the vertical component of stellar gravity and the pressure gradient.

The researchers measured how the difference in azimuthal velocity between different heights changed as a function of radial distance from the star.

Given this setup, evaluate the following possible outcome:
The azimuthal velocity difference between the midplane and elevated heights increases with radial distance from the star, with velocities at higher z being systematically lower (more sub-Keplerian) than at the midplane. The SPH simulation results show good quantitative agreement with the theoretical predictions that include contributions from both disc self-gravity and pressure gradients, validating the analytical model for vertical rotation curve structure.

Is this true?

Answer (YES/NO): NO